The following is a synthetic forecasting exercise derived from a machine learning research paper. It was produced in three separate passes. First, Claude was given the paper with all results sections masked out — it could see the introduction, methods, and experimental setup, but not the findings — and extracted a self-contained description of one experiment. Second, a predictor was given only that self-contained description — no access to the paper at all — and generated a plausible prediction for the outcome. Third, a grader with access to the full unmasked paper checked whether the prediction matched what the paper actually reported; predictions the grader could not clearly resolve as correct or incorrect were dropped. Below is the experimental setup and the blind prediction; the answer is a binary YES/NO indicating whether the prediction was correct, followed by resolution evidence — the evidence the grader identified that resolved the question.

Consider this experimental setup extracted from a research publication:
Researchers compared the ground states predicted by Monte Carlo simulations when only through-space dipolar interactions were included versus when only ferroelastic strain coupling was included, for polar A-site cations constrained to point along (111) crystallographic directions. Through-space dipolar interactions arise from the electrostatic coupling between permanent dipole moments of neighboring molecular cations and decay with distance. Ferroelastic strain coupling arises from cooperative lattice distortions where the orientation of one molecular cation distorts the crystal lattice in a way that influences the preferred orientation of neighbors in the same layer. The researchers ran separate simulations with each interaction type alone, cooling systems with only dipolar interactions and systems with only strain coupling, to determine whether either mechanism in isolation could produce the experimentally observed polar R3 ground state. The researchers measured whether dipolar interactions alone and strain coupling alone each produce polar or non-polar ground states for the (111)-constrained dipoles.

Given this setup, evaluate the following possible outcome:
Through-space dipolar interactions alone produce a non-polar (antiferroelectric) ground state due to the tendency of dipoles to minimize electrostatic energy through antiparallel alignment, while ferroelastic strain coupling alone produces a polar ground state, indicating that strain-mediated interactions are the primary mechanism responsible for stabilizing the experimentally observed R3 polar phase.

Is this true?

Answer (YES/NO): NO